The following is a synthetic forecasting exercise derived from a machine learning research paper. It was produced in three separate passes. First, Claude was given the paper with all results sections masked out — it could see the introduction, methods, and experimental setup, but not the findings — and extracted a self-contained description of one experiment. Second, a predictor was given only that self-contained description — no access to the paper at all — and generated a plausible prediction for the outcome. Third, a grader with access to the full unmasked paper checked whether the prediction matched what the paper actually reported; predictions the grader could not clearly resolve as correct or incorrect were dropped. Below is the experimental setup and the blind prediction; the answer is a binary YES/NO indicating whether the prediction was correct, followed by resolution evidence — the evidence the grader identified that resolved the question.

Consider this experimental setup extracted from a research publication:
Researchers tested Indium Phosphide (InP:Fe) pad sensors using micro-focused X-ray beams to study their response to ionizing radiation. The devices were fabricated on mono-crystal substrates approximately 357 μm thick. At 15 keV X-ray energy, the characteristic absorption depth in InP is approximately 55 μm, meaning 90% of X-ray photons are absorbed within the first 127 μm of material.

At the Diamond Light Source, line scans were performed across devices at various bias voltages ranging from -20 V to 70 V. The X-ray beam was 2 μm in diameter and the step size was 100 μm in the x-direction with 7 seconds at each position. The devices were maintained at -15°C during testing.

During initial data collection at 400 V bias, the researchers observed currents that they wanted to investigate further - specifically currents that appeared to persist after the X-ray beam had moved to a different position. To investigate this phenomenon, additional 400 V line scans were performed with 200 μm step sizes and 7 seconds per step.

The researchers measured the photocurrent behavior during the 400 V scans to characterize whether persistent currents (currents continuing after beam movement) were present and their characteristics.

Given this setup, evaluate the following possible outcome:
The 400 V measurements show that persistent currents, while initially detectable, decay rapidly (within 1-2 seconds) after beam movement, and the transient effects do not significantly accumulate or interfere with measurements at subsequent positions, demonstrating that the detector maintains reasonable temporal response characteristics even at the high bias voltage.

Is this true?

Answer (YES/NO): NO